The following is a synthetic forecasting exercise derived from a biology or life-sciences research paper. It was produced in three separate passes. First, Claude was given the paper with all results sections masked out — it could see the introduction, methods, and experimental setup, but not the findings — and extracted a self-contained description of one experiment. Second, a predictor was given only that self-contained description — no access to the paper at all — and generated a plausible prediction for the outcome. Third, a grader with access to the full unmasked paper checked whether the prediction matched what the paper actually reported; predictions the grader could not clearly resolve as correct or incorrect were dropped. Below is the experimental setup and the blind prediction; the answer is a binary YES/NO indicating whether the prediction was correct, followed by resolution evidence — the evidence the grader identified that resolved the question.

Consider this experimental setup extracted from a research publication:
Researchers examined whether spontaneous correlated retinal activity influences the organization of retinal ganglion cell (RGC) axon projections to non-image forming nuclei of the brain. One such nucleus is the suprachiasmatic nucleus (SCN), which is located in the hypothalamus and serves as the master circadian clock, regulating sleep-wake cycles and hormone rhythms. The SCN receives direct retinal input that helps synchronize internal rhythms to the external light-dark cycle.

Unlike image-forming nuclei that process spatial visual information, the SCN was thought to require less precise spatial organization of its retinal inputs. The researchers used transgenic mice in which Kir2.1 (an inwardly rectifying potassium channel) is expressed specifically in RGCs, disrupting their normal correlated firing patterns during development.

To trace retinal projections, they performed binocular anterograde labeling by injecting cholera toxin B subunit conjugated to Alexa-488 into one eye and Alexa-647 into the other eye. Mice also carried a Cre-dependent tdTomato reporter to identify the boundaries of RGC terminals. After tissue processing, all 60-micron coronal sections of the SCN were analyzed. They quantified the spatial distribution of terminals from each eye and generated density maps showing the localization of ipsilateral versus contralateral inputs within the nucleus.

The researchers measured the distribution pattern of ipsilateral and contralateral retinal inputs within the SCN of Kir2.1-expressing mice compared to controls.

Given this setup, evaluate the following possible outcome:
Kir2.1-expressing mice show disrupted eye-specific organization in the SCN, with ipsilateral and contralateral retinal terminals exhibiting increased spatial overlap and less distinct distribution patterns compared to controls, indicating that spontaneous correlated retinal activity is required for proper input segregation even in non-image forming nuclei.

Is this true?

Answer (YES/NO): NO